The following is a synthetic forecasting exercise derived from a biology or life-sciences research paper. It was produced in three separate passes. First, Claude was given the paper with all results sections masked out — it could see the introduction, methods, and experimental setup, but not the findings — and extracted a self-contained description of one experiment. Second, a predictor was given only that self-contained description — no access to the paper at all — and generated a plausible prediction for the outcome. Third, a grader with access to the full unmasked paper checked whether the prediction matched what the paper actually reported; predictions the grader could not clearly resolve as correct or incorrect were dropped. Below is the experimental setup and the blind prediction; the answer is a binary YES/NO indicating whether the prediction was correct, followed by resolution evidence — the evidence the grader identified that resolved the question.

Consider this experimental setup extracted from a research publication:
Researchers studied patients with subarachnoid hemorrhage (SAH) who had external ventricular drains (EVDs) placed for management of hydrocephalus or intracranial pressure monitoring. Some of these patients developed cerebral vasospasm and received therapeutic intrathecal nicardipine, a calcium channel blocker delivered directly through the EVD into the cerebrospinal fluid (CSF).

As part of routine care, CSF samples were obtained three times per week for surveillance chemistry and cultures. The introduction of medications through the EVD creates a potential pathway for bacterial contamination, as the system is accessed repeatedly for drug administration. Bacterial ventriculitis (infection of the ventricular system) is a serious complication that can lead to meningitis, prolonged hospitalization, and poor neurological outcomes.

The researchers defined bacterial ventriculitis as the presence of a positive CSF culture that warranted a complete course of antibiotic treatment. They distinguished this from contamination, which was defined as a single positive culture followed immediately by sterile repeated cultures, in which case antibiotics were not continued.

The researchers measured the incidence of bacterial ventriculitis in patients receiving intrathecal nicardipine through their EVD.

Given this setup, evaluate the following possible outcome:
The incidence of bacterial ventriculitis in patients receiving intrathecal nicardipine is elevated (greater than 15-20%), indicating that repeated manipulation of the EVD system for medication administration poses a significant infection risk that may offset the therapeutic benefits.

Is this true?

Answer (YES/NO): NO